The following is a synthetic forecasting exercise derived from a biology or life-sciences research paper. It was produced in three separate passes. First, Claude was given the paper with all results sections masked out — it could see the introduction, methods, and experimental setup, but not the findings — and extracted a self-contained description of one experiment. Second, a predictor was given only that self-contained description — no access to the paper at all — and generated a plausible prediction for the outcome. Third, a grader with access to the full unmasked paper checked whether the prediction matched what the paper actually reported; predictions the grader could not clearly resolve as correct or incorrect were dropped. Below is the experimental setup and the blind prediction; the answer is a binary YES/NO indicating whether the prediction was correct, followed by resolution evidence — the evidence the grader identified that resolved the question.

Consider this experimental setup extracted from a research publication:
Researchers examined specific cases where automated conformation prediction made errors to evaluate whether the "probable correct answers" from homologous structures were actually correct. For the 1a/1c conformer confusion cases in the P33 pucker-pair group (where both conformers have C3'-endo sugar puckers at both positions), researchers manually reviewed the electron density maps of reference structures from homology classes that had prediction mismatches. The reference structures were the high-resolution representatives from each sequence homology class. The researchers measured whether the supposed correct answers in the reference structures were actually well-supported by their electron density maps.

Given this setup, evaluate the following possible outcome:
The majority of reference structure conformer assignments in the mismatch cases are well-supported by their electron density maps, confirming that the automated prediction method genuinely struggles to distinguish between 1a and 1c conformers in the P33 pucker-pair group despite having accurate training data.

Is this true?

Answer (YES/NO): YES